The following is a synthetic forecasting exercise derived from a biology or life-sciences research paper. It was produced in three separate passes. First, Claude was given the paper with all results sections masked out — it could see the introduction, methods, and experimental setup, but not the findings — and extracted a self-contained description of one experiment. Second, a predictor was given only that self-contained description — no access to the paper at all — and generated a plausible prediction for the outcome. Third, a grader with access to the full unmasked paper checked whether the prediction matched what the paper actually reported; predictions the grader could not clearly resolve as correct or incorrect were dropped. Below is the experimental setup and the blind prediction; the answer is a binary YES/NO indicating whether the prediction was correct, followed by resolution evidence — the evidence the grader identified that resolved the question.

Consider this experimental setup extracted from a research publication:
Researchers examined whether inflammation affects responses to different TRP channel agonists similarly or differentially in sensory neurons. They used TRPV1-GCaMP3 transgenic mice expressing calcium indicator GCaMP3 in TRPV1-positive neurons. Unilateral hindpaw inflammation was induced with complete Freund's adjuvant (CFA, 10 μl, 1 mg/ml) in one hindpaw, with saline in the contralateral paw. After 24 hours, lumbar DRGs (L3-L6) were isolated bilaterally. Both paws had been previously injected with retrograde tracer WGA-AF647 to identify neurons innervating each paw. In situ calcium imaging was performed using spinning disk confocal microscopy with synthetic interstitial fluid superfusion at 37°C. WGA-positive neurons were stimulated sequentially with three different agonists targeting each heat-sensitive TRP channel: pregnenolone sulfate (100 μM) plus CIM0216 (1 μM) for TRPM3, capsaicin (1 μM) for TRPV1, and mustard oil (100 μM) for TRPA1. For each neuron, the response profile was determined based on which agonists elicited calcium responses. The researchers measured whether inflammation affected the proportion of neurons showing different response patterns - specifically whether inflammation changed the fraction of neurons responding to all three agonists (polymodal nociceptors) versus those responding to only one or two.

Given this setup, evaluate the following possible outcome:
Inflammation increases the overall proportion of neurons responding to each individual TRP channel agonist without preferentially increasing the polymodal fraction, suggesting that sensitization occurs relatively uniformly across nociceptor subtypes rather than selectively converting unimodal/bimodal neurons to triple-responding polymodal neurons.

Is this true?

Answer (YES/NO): NO